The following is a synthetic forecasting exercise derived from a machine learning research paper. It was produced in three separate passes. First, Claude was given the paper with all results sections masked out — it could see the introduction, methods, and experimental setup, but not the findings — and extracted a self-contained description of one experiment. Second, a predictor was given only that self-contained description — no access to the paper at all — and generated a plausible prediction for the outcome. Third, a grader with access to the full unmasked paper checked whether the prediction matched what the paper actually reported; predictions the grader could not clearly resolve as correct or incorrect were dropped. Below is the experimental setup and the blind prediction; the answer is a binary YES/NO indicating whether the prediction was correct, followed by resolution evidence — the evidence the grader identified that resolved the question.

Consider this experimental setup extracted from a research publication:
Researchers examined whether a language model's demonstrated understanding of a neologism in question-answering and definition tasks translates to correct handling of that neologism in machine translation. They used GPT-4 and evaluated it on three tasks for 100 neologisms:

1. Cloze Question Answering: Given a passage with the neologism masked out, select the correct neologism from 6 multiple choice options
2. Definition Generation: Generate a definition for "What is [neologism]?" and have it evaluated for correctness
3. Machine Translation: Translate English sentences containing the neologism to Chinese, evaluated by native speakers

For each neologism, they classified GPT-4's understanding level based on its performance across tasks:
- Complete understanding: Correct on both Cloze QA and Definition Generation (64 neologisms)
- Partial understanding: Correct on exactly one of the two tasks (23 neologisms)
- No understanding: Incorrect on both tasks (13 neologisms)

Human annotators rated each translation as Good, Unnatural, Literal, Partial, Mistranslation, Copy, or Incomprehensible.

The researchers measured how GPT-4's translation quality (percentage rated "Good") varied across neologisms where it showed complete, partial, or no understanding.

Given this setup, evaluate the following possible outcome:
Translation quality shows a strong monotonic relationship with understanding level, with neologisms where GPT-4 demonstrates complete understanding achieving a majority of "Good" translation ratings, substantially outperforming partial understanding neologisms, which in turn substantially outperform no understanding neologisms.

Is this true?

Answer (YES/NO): NO